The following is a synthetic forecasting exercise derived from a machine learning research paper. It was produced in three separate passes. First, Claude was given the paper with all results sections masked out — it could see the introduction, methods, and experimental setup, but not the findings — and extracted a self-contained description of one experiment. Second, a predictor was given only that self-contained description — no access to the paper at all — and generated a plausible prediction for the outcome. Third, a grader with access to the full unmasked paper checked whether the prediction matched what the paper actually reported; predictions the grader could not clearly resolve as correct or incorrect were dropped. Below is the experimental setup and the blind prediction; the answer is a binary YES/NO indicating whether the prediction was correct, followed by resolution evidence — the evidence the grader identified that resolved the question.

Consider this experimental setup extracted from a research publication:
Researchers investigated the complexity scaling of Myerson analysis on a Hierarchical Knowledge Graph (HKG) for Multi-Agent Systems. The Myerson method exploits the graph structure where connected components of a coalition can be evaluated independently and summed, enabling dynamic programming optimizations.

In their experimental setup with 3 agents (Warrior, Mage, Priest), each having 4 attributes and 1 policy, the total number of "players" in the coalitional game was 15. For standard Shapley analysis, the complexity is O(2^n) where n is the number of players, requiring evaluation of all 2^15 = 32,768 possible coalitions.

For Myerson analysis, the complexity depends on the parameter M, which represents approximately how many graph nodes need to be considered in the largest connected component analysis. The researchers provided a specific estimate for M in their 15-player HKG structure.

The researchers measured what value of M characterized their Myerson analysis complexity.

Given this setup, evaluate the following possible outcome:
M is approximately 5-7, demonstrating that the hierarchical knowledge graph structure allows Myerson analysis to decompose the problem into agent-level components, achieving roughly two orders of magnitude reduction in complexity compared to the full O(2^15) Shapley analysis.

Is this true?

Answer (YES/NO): NO